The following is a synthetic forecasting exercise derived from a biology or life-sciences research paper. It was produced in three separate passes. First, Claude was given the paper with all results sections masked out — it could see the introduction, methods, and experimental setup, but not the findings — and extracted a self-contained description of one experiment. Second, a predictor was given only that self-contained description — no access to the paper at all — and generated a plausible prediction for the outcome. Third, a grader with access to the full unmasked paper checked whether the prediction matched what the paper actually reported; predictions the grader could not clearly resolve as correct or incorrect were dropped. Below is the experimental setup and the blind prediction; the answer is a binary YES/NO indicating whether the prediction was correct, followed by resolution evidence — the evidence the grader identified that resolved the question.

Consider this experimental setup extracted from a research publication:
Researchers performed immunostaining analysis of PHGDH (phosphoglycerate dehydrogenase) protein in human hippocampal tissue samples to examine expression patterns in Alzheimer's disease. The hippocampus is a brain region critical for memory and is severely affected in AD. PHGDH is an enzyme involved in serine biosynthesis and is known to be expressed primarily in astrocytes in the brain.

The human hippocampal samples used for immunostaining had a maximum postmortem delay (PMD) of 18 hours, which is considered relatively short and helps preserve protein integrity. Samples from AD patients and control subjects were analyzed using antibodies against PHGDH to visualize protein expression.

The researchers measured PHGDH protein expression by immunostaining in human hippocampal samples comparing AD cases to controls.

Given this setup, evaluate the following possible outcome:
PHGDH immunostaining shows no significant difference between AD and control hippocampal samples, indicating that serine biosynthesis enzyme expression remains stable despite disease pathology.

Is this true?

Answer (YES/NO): NO